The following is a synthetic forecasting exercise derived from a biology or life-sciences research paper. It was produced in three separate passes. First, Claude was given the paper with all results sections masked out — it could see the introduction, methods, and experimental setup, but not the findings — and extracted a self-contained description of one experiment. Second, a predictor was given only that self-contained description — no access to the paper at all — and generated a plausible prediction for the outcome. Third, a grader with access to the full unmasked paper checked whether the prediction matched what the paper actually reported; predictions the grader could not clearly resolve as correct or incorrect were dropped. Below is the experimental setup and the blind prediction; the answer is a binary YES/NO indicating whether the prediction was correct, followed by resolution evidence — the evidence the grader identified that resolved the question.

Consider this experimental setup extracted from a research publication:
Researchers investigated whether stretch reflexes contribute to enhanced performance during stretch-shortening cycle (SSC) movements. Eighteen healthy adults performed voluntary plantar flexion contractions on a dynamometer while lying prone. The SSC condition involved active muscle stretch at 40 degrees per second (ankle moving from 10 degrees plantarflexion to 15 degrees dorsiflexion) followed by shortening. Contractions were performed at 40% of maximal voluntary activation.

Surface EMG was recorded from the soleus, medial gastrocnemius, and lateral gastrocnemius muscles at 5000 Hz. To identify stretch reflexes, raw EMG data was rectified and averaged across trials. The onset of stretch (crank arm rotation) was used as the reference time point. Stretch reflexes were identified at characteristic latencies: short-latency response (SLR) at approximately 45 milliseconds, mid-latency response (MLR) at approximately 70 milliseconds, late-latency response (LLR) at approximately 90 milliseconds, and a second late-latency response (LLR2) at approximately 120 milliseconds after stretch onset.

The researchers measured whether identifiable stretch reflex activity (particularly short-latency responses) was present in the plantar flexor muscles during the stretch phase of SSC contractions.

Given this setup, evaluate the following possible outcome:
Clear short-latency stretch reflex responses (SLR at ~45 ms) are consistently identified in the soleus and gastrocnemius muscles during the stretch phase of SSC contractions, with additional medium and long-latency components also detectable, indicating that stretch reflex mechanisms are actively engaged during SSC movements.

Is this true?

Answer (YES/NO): NO